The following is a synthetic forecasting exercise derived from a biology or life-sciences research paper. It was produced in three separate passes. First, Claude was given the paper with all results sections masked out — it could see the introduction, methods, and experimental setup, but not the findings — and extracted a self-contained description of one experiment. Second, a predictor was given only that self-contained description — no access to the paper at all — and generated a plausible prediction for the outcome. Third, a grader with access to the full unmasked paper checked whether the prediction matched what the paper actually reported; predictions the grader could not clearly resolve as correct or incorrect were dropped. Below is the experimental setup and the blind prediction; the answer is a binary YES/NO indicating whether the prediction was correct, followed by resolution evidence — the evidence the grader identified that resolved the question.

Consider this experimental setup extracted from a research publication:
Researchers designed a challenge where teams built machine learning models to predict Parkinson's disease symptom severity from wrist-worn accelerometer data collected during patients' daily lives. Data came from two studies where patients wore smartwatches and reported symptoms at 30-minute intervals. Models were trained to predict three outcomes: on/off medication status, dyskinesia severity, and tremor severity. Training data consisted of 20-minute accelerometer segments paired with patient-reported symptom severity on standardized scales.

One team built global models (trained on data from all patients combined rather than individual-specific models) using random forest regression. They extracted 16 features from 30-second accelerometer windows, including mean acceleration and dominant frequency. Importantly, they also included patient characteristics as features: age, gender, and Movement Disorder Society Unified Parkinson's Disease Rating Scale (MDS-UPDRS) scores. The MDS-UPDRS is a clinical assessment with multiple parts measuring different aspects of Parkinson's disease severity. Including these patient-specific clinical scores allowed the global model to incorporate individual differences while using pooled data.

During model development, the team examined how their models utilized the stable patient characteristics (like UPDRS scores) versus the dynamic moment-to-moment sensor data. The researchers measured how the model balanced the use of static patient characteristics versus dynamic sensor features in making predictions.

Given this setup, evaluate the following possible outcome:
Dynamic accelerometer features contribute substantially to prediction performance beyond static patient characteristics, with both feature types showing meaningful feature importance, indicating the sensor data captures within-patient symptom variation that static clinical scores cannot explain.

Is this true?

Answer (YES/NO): NO